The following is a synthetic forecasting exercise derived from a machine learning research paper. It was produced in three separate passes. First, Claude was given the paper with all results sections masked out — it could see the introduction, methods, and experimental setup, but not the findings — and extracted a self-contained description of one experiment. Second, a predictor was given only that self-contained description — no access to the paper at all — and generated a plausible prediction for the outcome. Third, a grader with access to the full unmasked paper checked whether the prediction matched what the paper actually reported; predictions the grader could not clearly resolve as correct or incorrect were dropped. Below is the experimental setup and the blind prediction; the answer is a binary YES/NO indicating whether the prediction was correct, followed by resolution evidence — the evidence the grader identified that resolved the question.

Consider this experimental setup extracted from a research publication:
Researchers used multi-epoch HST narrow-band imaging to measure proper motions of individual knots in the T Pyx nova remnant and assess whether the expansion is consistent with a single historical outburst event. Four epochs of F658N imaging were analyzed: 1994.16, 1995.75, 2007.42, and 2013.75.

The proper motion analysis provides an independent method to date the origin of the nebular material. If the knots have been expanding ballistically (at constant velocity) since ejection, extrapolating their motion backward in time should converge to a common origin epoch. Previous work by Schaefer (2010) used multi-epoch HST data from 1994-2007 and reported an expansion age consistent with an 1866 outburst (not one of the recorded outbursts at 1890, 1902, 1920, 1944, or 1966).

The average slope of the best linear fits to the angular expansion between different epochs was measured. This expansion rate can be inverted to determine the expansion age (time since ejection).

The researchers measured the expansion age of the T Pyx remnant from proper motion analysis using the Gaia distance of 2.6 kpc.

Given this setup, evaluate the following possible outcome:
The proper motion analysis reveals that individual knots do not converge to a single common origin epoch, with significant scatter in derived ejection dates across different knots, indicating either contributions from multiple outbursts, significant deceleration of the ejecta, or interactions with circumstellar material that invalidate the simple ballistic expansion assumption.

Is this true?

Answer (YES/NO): NO